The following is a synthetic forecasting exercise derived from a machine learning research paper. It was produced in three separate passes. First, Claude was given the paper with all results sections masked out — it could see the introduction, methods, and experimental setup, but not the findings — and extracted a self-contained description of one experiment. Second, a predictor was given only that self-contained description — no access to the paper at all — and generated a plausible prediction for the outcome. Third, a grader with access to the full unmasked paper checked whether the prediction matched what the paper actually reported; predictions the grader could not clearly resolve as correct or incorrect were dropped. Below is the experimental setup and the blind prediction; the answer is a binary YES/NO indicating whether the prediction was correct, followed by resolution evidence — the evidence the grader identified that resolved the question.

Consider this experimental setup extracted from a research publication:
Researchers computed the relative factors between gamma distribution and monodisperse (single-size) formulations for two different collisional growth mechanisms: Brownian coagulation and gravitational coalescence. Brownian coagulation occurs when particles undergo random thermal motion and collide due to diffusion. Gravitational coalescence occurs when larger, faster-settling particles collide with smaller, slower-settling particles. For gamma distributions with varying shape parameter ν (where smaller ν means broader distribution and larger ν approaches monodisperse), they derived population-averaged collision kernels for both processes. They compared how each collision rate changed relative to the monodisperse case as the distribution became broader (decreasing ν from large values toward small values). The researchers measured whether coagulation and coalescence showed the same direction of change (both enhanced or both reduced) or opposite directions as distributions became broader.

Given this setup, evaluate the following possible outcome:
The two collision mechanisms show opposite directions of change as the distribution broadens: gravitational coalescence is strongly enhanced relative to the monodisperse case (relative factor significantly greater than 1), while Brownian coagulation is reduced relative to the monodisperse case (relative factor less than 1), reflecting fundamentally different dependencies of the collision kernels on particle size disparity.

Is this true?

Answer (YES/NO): NO